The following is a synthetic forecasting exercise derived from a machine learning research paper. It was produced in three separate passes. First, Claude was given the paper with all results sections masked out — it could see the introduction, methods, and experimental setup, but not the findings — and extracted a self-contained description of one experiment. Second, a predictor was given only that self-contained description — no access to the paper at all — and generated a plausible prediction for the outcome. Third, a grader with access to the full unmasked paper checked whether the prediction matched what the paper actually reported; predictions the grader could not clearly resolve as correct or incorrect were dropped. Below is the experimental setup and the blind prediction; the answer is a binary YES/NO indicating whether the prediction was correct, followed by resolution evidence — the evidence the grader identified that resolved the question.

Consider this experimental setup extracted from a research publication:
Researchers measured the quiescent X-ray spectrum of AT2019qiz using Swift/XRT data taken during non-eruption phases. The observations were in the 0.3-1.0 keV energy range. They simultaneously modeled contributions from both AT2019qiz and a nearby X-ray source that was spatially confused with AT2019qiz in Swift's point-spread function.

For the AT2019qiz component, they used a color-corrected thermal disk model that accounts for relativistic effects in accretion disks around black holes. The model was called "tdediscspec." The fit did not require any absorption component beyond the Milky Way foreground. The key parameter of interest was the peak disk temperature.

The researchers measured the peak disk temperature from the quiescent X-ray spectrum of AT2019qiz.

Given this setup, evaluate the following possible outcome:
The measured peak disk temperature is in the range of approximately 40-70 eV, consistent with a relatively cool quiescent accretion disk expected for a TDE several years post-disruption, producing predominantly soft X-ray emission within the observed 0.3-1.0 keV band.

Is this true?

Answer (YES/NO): YES